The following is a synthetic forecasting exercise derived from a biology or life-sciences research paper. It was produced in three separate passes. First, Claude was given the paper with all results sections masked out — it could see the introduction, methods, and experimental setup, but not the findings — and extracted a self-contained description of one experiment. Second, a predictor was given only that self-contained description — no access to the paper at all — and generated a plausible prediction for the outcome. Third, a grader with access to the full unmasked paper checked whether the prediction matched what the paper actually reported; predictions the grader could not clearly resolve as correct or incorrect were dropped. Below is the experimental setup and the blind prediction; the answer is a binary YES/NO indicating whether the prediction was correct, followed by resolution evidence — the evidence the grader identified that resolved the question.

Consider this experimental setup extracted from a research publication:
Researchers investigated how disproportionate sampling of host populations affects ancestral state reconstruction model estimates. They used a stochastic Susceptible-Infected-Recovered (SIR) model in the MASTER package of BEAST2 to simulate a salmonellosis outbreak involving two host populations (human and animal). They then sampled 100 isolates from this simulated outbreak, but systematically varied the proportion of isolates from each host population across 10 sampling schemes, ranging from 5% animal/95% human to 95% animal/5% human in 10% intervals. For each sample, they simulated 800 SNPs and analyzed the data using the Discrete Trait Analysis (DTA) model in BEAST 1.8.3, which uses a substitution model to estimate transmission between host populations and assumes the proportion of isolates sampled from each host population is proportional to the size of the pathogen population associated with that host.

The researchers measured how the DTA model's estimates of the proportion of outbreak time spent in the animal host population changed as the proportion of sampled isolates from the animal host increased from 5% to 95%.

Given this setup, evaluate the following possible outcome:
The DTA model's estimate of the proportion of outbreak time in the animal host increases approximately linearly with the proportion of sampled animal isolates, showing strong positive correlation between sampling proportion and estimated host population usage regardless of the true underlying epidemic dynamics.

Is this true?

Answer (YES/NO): NO